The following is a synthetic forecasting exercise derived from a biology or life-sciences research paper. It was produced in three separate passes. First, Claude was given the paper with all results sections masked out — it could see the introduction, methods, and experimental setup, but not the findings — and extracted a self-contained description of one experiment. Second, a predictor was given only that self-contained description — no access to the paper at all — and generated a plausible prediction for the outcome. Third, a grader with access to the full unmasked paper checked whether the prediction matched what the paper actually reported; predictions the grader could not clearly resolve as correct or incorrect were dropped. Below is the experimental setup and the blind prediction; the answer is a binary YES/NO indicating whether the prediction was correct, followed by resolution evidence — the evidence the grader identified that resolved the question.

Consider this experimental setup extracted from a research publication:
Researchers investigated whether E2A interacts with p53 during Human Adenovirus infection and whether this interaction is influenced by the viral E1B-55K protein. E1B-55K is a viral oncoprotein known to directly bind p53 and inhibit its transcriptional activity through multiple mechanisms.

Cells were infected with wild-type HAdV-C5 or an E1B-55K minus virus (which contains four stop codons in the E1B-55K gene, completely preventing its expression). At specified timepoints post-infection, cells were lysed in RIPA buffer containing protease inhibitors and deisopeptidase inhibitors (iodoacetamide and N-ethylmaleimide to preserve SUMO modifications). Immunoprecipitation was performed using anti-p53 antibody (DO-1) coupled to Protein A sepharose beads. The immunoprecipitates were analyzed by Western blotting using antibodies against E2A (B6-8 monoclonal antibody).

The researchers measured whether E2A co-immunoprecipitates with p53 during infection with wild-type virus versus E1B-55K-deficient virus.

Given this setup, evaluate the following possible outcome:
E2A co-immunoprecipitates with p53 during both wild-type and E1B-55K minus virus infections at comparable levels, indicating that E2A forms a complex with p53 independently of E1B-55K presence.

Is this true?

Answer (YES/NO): NO